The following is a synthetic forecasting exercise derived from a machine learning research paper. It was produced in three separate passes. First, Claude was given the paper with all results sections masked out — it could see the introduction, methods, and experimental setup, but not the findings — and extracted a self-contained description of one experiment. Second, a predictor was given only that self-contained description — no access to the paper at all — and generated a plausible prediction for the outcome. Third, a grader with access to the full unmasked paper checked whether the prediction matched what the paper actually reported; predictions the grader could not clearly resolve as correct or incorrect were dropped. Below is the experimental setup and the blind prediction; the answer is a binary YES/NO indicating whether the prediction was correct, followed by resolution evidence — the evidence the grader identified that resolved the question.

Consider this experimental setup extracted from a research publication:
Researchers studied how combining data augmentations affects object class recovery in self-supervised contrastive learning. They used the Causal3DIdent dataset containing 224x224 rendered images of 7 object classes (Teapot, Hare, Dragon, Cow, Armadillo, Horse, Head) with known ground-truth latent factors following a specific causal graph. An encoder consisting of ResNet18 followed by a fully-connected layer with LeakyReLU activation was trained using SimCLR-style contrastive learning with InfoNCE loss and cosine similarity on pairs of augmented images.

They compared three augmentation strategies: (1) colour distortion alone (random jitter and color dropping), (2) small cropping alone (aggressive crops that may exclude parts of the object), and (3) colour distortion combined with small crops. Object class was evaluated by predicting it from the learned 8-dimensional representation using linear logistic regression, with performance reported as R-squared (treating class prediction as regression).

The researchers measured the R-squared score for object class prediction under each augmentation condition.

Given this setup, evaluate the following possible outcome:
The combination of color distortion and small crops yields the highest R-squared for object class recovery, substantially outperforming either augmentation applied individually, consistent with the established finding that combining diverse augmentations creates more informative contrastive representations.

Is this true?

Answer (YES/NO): YES